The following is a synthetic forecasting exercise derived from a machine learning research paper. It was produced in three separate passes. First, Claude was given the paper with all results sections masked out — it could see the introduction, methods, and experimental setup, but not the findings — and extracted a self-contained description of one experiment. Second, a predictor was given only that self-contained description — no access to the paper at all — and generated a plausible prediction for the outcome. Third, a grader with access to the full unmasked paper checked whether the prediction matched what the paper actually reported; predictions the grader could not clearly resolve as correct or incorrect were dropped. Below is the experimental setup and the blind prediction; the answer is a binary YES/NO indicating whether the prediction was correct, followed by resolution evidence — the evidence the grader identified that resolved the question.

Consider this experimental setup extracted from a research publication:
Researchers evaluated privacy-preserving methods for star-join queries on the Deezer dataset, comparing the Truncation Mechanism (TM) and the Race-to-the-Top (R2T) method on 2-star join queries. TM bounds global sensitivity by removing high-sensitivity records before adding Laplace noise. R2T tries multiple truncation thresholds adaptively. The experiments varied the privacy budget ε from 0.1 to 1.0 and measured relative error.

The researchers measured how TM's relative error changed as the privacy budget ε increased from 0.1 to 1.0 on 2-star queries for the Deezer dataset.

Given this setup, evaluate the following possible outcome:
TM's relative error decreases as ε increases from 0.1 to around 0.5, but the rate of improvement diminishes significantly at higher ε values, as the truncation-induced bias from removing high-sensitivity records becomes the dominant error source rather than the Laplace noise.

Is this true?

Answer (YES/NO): YES